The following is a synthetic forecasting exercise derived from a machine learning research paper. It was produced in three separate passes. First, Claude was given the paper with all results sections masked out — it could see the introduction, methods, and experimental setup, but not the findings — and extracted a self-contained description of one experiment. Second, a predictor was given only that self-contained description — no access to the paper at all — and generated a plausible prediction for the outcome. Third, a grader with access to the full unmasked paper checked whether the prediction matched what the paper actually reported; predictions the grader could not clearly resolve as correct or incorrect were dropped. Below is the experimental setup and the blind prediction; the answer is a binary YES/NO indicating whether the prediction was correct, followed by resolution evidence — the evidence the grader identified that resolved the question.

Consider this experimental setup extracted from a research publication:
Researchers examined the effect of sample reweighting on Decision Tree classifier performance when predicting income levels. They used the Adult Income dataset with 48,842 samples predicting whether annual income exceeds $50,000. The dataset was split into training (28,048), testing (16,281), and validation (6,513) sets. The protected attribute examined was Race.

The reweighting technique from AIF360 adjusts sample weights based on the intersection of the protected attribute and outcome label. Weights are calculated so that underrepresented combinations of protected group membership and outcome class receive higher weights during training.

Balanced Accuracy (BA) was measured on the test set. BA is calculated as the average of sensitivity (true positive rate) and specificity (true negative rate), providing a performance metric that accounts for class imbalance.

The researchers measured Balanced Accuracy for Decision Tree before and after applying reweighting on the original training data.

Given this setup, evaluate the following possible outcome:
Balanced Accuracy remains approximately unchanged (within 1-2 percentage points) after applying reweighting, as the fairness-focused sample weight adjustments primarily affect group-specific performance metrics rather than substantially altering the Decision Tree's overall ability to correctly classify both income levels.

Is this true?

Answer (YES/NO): NO